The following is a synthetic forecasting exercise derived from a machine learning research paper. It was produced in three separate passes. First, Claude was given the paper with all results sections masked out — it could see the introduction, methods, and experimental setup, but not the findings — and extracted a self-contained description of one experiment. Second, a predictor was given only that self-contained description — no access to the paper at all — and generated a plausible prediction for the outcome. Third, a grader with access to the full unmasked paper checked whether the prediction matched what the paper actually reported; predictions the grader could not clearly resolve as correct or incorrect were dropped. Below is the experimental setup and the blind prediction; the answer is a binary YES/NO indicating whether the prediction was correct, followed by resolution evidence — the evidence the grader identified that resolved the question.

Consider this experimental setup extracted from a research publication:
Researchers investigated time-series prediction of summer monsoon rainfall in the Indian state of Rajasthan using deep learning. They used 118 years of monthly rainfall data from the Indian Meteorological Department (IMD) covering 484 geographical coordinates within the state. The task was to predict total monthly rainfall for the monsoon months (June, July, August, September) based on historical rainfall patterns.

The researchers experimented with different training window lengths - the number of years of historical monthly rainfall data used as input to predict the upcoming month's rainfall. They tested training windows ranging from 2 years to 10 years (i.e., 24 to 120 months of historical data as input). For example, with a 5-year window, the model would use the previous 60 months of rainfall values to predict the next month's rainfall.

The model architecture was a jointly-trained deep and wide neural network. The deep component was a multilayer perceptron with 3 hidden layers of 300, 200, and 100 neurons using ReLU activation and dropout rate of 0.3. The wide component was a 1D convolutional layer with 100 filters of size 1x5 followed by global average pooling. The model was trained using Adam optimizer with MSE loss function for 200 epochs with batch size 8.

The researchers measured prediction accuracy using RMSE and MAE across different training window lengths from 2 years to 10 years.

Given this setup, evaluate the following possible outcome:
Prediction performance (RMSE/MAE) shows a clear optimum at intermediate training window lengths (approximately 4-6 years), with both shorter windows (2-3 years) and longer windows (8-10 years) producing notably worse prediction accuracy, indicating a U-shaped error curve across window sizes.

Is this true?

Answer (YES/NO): NO